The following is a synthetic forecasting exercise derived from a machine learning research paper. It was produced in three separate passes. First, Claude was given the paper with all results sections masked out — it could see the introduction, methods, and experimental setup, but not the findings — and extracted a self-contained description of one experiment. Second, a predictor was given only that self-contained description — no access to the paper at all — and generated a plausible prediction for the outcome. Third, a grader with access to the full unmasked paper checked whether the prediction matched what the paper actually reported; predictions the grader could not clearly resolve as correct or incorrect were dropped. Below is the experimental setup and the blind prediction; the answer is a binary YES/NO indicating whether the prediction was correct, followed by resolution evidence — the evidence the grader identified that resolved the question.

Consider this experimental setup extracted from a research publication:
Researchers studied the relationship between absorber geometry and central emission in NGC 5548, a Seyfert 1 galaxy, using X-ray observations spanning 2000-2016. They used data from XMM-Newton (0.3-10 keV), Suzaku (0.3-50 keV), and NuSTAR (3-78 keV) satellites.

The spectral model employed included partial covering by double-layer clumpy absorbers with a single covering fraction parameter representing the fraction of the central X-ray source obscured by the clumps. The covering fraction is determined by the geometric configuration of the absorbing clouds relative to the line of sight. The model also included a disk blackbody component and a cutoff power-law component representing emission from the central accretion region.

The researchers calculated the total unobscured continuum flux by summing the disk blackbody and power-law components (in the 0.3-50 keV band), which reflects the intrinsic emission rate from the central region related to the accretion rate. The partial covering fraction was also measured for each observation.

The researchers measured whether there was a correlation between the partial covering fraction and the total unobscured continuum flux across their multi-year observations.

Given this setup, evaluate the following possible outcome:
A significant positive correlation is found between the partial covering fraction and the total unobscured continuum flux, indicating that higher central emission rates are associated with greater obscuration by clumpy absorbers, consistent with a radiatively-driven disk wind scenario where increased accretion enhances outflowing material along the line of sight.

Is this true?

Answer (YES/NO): NO